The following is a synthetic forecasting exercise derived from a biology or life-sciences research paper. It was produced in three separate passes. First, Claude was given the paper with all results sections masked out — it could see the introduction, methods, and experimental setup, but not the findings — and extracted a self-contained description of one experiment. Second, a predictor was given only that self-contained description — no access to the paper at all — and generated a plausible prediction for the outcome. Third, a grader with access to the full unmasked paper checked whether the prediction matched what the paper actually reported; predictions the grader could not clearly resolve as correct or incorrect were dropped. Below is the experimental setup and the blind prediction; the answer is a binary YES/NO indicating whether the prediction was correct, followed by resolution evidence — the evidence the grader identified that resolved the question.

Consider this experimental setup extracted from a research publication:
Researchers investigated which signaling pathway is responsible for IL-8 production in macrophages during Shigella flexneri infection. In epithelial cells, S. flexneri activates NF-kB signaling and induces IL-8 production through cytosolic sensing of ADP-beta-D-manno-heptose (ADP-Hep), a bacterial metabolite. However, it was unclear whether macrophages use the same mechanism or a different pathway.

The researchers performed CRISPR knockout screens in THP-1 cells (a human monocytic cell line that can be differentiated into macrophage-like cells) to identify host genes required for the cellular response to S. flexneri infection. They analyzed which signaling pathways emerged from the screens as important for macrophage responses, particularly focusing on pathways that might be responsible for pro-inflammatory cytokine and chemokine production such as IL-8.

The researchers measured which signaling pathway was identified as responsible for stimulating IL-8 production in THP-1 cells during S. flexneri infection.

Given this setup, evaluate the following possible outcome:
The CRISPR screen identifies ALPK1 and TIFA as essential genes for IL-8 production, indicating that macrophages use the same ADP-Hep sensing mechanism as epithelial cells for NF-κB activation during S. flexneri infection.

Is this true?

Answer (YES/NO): NO